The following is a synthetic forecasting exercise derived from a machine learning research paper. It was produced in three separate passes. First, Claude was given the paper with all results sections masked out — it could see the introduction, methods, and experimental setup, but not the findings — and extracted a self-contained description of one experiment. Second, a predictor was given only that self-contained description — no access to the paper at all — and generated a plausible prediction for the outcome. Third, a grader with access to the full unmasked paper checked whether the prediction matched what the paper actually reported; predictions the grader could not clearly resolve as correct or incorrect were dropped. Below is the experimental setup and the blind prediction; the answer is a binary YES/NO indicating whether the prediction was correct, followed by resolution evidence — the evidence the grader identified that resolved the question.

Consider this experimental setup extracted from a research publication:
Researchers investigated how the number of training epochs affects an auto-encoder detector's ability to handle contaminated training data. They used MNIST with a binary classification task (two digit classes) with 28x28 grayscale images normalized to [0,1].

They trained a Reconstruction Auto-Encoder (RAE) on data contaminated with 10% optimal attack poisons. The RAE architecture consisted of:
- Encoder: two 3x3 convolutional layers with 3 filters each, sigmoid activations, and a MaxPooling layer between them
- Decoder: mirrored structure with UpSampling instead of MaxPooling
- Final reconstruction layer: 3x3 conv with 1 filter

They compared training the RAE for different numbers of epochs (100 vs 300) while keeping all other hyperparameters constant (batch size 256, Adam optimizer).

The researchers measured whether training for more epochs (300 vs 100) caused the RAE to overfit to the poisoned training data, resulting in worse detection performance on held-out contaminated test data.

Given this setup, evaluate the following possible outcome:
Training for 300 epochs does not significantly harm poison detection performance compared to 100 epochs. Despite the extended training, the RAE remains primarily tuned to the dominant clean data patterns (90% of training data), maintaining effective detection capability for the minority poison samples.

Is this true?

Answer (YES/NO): YES